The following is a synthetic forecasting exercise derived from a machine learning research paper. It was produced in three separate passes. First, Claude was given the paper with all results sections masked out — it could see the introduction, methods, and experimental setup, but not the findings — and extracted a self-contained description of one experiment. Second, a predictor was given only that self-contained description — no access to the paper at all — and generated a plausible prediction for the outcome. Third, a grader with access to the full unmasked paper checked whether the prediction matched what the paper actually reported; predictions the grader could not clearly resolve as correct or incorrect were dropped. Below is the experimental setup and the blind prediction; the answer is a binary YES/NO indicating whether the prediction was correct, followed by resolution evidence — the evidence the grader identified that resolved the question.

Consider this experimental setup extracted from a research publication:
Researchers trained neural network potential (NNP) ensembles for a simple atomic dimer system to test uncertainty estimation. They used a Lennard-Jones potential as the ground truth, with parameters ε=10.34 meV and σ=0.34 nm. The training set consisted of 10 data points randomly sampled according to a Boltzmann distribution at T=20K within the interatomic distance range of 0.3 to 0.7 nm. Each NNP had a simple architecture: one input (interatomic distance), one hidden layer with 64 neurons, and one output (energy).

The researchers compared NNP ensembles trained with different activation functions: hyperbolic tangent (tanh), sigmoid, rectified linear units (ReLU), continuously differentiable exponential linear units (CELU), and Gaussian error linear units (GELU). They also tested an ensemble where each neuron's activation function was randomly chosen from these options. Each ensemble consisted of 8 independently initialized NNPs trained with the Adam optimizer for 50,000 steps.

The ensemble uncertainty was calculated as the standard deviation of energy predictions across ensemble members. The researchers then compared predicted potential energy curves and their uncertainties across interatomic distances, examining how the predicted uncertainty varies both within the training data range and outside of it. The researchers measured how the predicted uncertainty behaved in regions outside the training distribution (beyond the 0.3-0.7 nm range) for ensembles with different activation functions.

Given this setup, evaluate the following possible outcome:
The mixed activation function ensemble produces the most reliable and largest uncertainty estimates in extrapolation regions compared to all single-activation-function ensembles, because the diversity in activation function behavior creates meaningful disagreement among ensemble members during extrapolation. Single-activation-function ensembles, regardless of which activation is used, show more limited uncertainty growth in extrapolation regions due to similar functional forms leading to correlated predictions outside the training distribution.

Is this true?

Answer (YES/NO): YES